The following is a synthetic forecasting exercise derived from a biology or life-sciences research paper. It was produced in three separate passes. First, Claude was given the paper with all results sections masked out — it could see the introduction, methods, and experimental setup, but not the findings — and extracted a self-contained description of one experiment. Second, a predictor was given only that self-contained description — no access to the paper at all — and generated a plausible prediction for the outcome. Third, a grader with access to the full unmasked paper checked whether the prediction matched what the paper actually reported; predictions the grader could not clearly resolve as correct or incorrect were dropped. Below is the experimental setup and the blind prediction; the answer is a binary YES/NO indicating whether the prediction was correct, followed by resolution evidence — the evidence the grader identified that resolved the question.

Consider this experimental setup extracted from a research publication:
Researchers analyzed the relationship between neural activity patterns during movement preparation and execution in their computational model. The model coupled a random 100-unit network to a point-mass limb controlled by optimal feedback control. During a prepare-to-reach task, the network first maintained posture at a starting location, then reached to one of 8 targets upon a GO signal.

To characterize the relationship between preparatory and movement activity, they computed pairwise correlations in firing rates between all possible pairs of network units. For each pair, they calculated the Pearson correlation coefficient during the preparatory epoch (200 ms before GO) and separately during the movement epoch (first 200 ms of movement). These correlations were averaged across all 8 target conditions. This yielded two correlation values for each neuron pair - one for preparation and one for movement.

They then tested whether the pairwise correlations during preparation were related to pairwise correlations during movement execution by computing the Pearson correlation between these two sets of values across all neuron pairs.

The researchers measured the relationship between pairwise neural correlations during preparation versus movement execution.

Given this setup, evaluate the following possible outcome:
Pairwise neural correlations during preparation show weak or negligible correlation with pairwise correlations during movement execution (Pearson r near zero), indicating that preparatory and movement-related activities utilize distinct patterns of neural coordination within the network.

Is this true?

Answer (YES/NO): YES